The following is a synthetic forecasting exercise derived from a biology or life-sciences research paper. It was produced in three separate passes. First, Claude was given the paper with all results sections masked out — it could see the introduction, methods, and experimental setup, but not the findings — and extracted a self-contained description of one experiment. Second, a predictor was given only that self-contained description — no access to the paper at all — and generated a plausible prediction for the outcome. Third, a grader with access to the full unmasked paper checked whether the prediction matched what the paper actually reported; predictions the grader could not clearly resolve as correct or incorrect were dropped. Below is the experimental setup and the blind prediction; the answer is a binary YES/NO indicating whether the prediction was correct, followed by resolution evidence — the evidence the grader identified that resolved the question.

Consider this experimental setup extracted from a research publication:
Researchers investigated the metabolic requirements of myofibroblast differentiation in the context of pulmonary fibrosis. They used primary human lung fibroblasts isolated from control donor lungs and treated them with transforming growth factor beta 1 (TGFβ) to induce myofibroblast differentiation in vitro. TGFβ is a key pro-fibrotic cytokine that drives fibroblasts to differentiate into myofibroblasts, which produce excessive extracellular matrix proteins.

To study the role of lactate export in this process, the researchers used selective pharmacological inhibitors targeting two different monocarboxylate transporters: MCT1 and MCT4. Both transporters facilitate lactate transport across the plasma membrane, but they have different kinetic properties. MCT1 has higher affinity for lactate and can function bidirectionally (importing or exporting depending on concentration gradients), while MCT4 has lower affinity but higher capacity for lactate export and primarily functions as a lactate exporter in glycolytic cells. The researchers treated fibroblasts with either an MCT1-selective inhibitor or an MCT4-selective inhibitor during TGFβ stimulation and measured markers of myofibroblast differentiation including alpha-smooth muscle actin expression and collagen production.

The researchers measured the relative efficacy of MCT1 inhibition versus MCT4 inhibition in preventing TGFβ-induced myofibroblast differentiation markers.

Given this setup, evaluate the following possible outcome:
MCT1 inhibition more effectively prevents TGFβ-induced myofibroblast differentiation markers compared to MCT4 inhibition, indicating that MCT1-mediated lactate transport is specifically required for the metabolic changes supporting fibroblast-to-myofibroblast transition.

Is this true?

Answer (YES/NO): NO